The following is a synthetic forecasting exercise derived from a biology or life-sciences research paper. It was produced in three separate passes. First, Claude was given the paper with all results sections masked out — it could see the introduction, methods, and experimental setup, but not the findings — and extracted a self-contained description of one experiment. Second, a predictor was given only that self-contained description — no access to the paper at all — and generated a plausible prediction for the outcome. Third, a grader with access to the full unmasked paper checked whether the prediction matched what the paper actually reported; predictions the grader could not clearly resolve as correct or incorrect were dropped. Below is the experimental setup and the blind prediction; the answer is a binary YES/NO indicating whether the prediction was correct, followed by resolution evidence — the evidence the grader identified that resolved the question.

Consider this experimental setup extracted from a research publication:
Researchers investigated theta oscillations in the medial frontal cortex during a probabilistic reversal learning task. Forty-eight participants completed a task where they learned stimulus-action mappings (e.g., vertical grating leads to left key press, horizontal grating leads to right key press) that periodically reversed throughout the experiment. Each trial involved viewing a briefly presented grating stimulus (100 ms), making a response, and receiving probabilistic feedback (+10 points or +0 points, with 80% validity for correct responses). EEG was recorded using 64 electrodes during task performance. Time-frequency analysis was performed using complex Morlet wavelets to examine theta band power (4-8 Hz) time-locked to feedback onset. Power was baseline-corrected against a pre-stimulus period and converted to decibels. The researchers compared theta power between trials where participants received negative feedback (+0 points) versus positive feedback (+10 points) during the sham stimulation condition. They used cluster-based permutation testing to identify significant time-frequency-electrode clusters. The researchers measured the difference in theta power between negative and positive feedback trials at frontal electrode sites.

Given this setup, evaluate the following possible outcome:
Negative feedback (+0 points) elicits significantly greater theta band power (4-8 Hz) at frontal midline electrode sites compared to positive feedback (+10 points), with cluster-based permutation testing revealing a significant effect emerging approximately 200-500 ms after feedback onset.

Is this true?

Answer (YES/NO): NO